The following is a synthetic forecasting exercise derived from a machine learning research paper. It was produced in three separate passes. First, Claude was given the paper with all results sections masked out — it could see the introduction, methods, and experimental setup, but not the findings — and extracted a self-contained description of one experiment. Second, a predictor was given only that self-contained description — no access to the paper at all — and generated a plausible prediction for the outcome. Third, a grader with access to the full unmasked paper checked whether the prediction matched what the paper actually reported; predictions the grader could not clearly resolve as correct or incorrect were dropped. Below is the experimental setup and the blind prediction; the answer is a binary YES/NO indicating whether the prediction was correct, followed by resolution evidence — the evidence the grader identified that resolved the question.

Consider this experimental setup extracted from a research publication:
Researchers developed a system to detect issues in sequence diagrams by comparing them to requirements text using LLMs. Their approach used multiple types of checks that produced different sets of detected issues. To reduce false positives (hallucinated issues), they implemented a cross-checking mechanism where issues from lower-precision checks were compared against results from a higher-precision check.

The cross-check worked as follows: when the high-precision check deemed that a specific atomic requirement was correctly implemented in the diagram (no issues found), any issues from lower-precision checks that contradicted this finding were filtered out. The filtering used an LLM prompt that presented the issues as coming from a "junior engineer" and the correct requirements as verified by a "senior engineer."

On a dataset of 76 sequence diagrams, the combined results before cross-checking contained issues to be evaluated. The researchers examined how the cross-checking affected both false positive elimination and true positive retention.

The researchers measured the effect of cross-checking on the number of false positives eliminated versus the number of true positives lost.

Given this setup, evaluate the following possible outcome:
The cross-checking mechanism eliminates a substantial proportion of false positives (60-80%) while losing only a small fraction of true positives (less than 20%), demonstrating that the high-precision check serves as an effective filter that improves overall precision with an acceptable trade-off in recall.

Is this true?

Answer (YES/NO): NO